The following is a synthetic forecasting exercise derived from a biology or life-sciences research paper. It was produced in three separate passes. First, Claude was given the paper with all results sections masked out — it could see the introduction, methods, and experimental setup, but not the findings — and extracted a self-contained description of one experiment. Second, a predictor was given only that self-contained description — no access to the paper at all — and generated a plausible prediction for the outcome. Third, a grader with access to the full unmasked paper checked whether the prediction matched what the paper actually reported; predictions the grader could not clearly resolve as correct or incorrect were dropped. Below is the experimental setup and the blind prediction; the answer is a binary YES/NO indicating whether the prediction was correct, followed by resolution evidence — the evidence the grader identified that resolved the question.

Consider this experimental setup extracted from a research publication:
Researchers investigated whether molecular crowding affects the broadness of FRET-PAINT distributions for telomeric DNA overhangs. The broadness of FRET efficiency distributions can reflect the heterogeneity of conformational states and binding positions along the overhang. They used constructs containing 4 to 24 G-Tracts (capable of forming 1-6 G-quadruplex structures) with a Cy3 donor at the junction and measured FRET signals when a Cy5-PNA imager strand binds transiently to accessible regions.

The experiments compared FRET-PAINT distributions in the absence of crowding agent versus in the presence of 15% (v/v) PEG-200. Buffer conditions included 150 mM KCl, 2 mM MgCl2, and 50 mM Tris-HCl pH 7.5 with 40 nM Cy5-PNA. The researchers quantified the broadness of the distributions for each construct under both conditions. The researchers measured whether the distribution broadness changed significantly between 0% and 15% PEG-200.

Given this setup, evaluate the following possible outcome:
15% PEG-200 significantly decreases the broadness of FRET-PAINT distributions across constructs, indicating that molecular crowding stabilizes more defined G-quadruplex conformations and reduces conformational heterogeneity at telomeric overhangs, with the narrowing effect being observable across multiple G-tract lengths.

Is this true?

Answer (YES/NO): NO